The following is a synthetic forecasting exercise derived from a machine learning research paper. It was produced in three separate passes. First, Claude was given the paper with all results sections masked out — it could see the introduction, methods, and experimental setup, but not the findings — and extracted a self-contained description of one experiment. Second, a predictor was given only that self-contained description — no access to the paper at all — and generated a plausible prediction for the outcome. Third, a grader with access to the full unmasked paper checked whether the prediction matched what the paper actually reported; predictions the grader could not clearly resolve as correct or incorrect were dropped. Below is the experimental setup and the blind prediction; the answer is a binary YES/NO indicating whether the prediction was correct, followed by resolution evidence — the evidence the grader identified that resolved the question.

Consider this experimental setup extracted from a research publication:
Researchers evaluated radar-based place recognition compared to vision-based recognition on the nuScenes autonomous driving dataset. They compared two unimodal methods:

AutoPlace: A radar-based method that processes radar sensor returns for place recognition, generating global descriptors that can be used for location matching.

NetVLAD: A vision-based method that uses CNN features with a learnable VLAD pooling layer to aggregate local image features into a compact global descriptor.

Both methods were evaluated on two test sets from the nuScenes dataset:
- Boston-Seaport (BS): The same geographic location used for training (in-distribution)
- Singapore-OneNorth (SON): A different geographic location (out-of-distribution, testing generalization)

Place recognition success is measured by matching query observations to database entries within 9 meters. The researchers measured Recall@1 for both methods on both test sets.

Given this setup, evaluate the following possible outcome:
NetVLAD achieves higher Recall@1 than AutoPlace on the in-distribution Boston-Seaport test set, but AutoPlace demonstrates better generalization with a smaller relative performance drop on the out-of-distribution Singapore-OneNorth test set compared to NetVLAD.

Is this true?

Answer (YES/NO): NO